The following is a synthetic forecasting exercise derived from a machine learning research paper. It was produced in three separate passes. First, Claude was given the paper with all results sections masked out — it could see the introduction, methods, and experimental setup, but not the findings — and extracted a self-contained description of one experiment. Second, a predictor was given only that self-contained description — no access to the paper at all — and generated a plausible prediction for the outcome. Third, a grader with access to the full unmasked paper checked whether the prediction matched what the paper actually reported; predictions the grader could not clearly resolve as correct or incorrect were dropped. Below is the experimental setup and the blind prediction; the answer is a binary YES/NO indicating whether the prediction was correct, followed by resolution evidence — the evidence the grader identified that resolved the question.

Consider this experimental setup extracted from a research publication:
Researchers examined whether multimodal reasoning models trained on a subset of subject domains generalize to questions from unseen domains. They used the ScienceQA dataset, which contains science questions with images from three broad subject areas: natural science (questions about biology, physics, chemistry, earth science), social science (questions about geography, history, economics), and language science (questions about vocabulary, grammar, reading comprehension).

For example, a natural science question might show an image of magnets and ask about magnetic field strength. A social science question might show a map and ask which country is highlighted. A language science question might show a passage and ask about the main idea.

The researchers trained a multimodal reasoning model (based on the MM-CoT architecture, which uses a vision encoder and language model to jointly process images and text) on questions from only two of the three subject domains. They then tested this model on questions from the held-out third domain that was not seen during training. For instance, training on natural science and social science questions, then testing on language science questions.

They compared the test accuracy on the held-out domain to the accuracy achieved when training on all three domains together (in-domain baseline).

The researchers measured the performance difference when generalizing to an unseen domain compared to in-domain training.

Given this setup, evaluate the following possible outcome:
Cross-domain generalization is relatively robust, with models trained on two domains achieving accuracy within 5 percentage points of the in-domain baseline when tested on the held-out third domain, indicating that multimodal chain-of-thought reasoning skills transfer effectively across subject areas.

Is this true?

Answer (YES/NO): NO